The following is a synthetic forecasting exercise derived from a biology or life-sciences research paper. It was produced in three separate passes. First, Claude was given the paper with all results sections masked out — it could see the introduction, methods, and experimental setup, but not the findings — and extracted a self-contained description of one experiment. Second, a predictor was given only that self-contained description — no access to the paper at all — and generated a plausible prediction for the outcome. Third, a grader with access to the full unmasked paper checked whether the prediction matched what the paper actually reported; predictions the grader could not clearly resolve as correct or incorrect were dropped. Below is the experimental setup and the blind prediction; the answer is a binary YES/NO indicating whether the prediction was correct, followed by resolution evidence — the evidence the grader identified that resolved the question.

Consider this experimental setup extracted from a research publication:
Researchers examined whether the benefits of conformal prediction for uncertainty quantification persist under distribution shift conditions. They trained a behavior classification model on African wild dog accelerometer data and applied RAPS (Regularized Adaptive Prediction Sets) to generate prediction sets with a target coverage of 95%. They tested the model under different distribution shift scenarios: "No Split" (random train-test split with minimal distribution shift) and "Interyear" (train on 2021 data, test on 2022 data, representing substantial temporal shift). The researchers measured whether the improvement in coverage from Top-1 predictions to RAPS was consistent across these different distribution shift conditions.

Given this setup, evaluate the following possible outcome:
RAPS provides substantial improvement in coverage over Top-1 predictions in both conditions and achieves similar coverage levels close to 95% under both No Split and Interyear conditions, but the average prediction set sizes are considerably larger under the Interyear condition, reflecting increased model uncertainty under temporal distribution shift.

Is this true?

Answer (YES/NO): NO